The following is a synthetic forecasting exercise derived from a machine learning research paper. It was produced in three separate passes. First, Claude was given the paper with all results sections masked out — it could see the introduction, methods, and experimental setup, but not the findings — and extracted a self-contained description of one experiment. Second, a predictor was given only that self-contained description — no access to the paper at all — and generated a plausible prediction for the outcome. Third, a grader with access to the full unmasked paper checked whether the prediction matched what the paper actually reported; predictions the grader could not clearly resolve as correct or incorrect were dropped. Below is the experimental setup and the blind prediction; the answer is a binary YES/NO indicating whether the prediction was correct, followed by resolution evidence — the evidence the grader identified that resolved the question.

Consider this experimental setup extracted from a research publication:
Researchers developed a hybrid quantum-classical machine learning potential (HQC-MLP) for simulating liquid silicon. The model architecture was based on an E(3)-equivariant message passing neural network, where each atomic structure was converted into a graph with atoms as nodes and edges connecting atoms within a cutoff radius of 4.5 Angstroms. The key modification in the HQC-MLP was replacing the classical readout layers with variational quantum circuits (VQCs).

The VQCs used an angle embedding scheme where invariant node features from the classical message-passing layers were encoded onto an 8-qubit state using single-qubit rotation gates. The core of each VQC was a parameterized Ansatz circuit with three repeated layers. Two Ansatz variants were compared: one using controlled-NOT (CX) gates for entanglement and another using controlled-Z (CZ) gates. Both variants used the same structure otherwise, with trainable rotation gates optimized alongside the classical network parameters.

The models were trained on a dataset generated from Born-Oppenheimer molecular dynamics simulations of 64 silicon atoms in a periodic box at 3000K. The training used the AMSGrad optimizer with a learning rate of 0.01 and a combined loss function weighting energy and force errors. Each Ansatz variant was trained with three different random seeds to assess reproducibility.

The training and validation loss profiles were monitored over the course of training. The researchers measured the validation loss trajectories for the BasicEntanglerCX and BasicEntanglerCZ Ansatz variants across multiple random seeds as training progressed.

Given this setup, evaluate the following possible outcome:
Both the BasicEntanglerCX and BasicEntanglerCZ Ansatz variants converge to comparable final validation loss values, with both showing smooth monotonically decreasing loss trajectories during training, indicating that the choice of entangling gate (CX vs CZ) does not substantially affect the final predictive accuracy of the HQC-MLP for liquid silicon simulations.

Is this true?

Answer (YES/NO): NO